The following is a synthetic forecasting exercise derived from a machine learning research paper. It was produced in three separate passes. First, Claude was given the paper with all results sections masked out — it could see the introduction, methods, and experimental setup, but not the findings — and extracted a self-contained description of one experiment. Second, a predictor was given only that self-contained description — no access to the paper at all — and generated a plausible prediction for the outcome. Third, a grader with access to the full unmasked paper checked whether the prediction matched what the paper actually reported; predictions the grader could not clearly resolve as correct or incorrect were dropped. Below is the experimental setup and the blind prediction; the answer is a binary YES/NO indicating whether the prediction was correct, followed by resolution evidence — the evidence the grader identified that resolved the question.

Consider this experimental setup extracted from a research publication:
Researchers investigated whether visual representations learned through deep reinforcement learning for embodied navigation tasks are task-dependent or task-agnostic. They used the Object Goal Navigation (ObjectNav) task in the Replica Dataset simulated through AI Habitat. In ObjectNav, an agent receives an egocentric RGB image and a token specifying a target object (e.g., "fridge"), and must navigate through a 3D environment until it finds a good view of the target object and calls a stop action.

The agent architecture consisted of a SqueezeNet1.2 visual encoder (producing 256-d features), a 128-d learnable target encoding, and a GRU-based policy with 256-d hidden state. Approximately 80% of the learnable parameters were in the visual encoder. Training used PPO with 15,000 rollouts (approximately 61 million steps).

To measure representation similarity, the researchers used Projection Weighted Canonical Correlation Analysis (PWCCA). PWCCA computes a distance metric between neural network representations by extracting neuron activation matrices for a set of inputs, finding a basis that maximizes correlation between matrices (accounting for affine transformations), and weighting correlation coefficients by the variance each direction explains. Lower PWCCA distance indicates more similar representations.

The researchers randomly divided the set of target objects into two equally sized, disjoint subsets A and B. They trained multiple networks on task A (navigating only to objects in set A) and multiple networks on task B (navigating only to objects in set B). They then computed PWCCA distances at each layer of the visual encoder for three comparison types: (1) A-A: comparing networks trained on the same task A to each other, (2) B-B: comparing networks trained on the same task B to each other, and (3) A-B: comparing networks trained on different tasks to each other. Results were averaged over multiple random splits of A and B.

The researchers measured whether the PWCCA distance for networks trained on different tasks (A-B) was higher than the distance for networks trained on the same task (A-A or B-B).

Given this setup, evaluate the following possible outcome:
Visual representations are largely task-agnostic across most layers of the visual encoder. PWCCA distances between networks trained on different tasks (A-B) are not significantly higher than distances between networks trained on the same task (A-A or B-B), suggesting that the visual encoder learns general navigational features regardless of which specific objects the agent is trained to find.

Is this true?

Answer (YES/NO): YES